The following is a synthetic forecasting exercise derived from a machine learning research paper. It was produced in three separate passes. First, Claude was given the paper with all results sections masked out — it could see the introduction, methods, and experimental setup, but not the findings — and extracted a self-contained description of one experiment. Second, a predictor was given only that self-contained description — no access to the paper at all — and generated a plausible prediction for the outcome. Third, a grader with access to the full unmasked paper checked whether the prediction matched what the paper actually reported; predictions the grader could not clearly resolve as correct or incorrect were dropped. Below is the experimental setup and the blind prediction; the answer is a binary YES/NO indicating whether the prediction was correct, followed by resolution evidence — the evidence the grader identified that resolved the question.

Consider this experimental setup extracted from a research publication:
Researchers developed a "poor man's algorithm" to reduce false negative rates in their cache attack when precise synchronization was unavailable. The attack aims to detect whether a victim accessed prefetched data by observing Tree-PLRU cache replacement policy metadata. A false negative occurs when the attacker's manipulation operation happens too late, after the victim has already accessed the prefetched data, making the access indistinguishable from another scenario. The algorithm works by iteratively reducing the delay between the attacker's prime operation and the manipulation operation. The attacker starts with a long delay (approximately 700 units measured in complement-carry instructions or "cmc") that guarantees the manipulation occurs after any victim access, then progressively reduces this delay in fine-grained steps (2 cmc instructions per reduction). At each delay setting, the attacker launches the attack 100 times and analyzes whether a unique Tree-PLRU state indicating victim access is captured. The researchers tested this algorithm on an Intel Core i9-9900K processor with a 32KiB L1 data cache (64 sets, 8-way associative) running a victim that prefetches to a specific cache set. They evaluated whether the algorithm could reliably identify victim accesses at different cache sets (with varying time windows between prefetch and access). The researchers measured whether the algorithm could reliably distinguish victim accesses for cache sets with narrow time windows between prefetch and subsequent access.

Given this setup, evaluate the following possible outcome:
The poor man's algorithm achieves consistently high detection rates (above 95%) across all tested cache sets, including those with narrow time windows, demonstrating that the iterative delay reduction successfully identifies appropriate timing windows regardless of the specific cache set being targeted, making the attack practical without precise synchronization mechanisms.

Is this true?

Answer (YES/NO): NO